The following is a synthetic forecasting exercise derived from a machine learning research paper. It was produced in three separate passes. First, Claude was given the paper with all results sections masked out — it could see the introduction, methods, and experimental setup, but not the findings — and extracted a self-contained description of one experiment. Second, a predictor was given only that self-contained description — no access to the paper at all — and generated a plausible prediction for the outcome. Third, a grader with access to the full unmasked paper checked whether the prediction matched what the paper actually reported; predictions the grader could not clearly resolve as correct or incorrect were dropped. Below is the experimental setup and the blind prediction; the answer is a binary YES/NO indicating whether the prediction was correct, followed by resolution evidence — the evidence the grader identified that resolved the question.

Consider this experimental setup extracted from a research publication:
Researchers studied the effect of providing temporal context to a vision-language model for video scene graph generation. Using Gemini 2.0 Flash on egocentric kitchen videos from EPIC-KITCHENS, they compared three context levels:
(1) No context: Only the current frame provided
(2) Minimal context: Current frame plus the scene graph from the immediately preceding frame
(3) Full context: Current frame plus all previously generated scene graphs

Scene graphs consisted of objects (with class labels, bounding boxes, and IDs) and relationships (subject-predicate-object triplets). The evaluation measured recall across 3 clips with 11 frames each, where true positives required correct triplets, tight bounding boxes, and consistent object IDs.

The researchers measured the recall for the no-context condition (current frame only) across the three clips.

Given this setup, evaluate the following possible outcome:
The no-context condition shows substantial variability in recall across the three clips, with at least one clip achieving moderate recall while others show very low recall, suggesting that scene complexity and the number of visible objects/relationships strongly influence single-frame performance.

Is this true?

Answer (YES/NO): NO